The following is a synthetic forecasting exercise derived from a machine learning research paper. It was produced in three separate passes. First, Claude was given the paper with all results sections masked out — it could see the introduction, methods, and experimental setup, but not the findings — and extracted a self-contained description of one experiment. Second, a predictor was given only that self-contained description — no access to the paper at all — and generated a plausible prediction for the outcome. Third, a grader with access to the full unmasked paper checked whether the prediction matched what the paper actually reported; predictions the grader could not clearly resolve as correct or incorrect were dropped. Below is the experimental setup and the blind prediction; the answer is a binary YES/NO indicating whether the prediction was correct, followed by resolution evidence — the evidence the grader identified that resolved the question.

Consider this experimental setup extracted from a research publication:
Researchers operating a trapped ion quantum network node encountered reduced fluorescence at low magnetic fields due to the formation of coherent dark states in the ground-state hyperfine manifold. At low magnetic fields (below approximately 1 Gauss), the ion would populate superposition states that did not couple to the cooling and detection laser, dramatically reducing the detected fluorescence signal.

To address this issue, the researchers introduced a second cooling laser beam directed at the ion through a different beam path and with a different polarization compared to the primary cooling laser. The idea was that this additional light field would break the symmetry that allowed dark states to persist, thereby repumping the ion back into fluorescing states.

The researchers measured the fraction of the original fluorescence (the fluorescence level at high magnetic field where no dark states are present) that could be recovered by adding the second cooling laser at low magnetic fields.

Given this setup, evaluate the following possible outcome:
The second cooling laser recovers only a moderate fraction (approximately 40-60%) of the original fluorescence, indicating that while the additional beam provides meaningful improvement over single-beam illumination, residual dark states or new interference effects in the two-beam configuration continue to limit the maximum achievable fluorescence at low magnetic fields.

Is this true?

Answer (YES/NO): YES